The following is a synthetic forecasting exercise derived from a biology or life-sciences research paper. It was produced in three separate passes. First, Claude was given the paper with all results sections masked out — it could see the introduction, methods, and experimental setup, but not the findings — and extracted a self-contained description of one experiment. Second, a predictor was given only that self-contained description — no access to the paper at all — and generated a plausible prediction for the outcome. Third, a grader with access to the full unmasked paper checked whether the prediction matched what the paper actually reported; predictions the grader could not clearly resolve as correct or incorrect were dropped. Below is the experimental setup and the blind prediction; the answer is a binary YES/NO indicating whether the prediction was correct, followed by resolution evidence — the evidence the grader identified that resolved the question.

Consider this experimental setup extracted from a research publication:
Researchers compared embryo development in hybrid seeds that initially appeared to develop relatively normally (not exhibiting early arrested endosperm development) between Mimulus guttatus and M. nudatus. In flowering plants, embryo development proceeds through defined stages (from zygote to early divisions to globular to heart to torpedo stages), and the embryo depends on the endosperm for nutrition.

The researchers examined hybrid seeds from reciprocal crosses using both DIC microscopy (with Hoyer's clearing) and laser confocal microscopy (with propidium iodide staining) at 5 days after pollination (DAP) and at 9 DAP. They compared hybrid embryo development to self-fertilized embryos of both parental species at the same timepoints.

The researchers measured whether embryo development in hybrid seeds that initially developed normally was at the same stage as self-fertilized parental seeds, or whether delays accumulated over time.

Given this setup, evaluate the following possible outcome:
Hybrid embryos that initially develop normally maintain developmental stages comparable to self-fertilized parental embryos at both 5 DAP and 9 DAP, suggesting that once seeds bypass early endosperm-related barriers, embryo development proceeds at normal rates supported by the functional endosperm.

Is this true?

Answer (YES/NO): NO